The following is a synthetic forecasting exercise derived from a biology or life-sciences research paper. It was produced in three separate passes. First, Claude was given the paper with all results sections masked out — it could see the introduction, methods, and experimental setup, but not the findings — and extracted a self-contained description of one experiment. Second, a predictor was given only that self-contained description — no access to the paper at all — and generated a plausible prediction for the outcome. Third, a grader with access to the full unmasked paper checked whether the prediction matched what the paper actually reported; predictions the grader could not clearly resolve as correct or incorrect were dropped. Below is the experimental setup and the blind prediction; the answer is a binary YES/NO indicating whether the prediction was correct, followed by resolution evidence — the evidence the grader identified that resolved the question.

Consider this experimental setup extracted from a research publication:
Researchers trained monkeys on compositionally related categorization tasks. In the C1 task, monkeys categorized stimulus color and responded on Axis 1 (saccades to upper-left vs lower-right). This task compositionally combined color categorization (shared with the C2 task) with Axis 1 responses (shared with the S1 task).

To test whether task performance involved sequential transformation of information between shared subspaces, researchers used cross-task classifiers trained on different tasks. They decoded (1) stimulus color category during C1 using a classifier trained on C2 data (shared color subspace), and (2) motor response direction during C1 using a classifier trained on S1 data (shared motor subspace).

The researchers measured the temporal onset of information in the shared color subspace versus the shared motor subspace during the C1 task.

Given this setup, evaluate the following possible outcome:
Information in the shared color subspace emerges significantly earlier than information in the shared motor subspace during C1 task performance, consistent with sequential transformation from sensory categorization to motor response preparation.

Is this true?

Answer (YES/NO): YES